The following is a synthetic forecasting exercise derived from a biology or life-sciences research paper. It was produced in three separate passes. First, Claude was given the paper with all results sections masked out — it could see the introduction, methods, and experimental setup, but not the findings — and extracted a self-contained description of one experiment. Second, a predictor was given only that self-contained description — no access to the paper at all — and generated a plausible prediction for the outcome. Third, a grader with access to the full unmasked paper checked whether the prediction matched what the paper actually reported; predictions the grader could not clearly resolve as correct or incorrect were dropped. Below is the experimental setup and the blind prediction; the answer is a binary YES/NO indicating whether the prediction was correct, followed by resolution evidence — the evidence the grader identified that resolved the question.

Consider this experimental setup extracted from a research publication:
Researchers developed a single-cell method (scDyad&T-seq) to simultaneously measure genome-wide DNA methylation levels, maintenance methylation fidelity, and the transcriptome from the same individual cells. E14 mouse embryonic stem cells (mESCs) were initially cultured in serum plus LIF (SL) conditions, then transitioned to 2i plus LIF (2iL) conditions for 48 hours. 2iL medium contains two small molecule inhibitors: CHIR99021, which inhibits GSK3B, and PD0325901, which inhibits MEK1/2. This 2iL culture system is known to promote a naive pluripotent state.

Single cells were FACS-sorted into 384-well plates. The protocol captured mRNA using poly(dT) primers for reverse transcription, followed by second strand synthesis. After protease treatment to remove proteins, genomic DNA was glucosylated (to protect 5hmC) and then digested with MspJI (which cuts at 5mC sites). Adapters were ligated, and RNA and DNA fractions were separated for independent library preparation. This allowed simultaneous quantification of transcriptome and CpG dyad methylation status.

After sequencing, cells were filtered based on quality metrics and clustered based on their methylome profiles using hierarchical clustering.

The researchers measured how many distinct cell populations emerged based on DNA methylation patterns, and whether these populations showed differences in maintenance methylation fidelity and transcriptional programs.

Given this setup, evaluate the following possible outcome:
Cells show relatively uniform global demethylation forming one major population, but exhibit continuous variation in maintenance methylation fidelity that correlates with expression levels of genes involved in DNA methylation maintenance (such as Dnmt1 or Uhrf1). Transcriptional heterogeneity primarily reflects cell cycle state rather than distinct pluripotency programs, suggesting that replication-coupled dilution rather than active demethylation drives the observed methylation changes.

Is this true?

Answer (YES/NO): NO